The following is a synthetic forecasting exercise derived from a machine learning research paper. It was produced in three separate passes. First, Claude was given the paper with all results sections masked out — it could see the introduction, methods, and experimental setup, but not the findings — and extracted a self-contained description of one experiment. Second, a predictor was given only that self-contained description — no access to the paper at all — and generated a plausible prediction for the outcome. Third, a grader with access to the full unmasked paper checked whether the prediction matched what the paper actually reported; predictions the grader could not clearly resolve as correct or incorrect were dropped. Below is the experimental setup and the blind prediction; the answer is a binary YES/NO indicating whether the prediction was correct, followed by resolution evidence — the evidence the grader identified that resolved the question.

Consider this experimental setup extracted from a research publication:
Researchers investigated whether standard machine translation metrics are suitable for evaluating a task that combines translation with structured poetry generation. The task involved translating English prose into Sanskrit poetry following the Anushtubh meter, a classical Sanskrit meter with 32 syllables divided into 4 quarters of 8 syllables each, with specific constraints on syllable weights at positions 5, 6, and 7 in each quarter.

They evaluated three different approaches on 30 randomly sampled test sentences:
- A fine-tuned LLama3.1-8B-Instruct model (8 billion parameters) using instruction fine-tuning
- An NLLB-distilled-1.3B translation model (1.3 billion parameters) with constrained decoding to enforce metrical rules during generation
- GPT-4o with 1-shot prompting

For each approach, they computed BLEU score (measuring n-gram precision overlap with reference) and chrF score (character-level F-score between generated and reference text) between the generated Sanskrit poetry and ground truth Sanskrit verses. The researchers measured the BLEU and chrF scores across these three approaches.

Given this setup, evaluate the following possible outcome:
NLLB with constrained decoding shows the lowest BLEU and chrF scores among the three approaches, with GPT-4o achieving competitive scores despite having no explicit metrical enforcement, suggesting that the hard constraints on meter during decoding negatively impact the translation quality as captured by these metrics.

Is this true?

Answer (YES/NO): NO